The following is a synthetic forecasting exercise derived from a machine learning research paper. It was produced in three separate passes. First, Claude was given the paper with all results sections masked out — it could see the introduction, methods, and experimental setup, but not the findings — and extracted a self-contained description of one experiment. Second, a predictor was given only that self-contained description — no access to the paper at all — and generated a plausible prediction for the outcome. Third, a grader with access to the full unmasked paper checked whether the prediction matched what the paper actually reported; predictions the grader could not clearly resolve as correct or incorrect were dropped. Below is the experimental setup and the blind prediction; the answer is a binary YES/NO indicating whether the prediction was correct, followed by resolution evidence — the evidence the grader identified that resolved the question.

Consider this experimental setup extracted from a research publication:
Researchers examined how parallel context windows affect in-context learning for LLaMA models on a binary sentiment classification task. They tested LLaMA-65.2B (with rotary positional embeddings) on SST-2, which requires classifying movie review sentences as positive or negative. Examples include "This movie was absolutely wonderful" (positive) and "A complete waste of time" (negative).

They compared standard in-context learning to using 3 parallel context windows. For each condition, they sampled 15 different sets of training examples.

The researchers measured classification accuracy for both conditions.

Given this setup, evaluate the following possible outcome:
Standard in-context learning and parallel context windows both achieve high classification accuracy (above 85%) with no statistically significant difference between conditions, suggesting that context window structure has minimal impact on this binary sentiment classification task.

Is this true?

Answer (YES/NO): YES